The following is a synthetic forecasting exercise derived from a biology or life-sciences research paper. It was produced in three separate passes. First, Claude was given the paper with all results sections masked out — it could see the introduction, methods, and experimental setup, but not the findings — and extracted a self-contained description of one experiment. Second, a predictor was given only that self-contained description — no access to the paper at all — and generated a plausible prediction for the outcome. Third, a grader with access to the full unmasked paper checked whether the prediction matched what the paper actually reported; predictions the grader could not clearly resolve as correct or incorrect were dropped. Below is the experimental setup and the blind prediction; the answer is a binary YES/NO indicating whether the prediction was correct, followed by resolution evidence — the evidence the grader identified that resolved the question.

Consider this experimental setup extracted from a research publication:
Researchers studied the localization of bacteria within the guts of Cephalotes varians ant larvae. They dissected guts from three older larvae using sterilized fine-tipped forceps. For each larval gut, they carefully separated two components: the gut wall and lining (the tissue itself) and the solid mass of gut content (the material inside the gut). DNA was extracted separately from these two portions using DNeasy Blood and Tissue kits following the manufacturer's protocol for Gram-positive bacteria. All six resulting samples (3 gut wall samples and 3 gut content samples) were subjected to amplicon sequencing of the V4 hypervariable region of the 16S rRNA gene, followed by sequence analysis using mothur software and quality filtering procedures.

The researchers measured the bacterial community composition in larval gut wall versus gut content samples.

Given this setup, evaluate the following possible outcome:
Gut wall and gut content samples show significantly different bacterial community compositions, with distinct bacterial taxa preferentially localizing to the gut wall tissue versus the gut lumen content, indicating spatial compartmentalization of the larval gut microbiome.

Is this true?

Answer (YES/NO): NO